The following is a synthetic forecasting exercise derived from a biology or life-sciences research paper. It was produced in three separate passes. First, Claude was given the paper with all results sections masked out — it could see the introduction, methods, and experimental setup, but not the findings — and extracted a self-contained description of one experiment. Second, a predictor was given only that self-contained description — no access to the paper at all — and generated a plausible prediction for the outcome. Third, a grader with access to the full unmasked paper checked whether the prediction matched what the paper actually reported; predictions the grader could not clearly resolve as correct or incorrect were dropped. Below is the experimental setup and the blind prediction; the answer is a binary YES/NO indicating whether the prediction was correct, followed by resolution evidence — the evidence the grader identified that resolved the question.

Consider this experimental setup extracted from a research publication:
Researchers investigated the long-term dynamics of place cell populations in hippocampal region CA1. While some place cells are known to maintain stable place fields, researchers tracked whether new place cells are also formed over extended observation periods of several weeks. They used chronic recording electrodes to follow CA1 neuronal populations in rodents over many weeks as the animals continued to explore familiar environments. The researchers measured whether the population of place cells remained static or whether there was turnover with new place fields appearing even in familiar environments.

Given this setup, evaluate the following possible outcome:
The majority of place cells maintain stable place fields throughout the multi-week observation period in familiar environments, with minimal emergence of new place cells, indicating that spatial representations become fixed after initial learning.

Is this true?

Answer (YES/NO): NO